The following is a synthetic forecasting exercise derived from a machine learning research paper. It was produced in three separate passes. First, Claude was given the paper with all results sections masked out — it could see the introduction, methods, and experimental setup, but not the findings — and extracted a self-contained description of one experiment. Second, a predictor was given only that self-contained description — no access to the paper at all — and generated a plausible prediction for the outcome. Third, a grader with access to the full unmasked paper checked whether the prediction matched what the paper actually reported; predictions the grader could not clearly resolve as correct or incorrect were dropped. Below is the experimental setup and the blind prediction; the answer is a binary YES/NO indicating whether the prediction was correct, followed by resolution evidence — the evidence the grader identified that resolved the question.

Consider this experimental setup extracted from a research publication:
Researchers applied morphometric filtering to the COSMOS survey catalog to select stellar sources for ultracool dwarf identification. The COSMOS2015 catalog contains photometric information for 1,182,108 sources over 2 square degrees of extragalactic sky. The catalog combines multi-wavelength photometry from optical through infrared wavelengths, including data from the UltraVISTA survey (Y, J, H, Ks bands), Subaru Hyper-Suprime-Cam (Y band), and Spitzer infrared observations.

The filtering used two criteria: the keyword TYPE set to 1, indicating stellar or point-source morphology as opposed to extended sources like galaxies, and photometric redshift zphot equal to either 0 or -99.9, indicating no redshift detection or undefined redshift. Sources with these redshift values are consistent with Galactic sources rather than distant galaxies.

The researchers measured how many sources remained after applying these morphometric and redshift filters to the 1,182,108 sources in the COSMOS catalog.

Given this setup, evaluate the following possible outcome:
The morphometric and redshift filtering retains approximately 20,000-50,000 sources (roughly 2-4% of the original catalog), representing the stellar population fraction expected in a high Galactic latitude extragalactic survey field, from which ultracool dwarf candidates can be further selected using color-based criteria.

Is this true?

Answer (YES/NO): YES